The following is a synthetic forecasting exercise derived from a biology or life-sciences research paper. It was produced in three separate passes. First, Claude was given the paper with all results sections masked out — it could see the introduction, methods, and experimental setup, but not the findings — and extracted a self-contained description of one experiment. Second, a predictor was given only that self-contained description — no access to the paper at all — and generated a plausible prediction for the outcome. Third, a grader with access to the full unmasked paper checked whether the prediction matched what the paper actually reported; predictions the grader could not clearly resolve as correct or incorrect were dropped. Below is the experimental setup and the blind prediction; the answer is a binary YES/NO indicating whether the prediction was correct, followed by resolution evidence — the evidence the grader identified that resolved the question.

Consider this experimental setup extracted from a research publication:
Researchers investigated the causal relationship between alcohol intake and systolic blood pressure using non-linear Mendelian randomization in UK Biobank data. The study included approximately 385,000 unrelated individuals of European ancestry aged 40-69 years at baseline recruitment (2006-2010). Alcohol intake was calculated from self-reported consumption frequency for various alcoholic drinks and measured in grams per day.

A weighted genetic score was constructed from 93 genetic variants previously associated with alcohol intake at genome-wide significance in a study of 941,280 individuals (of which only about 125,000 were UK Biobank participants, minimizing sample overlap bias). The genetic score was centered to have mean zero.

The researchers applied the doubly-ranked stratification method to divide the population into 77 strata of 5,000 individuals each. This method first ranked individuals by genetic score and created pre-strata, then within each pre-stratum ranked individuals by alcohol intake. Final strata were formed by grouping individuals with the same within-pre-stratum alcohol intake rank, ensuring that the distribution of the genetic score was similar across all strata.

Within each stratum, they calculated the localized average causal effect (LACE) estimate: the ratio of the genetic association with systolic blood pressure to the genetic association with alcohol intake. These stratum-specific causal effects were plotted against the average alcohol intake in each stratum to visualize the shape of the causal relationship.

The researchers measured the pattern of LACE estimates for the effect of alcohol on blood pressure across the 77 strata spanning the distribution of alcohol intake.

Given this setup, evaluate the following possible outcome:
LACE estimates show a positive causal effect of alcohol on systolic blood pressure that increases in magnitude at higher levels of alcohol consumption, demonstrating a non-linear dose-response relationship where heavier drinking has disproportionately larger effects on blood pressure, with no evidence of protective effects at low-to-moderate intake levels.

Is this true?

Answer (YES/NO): YES